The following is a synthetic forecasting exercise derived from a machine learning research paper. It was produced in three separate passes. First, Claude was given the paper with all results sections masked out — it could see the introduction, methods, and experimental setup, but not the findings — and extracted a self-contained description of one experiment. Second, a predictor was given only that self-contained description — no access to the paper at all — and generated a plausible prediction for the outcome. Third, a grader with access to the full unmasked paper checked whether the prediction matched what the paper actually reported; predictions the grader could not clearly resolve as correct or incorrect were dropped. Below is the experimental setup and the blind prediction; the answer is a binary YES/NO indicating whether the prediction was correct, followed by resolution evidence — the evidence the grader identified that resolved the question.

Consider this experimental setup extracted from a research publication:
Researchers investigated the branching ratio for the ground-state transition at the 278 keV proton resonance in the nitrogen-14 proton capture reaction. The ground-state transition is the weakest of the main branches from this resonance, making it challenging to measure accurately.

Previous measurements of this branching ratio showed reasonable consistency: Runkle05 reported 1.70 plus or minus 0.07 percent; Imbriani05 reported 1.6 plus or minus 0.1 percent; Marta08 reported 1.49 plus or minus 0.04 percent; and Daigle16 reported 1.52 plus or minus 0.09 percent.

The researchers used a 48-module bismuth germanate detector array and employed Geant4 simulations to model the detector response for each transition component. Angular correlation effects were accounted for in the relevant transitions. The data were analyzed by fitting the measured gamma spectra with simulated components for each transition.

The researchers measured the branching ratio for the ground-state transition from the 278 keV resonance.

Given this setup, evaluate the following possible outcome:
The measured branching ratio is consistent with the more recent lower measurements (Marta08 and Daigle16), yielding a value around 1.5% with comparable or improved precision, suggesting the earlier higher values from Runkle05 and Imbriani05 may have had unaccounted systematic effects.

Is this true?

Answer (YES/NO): NO